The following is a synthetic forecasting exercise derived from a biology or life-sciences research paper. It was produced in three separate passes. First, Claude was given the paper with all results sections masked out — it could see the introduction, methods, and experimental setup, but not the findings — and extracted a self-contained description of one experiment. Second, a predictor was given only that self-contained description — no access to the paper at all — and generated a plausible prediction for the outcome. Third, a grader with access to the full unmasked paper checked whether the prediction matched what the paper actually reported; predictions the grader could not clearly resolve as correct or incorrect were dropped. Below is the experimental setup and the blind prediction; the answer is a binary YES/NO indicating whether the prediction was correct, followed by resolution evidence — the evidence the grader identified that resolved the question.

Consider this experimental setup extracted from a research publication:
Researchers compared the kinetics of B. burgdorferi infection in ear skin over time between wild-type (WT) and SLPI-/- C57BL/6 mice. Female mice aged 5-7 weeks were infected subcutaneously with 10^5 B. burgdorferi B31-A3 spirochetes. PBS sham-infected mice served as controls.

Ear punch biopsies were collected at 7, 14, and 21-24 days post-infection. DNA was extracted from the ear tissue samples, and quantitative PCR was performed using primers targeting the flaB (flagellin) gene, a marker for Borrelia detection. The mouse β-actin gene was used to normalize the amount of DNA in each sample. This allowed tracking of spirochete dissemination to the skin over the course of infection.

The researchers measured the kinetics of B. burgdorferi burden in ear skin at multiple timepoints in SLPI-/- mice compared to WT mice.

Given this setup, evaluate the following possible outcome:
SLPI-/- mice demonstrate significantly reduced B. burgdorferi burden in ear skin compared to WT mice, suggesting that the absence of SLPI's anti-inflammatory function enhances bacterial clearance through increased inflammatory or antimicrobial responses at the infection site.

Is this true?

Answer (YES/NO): NO